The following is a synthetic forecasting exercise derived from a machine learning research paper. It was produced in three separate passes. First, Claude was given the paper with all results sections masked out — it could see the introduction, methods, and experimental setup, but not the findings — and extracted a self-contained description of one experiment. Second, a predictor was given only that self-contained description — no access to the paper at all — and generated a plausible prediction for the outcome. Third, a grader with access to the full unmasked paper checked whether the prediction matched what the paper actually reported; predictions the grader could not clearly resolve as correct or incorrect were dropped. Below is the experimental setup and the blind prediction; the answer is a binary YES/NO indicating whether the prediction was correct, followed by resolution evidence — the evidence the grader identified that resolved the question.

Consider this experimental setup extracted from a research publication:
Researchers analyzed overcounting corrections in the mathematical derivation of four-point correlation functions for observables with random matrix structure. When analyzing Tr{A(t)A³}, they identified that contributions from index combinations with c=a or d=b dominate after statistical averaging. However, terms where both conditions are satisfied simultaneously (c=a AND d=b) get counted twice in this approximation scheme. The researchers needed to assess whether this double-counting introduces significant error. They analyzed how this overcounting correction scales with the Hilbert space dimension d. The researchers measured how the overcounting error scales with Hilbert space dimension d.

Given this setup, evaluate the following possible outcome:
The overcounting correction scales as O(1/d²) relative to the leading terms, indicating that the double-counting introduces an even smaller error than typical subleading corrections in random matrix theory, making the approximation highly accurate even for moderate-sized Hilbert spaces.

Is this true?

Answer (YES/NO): NO